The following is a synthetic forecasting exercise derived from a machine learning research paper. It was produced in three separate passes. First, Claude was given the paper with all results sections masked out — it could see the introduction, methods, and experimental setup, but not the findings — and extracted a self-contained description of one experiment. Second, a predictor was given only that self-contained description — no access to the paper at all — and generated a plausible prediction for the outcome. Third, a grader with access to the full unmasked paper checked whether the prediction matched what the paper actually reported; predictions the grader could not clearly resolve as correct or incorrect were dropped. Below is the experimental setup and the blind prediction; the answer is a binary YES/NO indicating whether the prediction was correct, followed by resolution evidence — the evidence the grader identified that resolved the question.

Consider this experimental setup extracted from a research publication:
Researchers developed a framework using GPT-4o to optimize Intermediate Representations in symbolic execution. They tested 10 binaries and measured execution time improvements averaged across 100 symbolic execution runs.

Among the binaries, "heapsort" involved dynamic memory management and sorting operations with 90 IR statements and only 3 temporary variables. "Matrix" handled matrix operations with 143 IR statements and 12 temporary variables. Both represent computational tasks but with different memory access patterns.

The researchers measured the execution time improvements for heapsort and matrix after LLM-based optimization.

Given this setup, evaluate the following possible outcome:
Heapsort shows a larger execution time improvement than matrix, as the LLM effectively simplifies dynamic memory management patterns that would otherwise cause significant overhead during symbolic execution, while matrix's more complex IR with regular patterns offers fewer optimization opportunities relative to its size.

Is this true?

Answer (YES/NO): YES